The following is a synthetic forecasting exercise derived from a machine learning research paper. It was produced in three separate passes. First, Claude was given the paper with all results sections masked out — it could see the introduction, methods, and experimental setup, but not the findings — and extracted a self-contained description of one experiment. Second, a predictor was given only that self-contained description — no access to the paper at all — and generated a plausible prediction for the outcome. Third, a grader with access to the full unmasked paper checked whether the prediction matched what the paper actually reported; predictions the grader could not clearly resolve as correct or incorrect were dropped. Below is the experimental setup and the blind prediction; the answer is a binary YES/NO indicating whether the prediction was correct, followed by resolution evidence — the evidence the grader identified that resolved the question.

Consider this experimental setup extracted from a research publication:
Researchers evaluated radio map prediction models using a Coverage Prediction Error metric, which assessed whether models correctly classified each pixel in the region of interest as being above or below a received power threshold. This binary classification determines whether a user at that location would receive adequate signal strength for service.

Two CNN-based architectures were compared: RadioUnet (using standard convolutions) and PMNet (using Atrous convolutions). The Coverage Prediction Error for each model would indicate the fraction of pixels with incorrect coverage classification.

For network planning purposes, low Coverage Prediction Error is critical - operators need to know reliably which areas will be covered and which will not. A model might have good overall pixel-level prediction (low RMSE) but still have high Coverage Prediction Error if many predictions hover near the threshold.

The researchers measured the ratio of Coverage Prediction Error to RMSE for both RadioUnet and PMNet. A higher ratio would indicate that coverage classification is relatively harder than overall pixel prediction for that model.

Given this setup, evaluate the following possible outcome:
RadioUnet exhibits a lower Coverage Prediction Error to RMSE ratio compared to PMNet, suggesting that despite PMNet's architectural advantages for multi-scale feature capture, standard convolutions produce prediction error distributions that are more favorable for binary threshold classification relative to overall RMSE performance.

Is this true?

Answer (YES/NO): YES